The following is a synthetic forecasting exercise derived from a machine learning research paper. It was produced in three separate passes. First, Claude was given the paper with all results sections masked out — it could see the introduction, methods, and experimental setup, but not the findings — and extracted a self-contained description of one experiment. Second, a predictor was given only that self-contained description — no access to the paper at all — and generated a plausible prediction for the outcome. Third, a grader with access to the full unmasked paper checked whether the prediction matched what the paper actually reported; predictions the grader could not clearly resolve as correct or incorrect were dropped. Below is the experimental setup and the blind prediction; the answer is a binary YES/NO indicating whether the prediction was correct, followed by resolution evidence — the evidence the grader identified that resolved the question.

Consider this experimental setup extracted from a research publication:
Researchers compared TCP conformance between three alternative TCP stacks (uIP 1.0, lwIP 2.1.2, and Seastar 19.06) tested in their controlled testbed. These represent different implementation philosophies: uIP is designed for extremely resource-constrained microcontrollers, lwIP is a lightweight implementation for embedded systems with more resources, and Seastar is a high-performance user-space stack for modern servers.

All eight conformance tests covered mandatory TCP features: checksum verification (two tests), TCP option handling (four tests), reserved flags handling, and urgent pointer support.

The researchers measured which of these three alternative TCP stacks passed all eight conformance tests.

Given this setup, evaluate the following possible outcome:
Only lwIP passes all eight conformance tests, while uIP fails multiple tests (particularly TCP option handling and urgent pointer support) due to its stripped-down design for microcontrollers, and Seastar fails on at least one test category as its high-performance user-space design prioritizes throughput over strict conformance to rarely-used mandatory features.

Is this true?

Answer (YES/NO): NO